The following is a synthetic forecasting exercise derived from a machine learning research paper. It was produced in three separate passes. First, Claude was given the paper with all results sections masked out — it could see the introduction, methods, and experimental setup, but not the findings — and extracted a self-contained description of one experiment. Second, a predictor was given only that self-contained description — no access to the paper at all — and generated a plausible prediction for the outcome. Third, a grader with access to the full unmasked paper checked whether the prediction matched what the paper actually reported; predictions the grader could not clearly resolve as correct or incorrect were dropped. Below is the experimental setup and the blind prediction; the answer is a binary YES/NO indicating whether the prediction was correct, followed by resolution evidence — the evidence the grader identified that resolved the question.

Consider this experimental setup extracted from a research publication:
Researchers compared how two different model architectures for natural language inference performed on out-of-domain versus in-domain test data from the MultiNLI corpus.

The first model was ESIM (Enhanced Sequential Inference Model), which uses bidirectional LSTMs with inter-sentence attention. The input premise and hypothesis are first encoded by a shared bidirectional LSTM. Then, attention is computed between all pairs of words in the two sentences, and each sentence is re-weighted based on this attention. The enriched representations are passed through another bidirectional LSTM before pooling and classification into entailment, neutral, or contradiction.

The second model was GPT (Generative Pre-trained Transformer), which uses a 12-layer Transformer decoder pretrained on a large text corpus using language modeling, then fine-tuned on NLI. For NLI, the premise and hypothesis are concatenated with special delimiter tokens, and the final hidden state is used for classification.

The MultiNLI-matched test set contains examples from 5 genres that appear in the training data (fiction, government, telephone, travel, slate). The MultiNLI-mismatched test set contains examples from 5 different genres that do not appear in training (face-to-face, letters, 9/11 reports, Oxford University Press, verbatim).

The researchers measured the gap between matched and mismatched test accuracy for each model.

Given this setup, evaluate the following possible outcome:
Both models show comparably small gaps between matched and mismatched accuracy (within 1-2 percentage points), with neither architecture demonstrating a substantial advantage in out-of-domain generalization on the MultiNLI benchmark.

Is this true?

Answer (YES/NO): YES